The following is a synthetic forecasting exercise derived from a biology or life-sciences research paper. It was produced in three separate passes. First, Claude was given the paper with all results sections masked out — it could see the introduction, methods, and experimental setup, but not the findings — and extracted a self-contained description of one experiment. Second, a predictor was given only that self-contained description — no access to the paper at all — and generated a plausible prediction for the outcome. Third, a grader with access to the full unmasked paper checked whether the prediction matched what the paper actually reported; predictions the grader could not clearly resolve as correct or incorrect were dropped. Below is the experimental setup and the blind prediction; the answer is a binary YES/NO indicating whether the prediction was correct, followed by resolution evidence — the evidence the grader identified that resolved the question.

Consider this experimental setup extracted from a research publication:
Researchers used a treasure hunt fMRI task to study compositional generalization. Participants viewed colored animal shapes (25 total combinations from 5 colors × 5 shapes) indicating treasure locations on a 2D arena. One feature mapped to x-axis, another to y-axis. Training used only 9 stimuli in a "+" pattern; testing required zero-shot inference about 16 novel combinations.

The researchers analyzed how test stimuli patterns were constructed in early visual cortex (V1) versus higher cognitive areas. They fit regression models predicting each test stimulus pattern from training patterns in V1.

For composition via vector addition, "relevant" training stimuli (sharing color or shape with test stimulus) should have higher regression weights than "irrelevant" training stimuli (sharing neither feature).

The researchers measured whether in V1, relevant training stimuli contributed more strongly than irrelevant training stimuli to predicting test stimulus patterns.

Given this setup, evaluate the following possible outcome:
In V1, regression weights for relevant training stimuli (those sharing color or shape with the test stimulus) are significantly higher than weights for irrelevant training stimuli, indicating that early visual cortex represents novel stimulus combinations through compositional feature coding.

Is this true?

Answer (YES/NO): YES